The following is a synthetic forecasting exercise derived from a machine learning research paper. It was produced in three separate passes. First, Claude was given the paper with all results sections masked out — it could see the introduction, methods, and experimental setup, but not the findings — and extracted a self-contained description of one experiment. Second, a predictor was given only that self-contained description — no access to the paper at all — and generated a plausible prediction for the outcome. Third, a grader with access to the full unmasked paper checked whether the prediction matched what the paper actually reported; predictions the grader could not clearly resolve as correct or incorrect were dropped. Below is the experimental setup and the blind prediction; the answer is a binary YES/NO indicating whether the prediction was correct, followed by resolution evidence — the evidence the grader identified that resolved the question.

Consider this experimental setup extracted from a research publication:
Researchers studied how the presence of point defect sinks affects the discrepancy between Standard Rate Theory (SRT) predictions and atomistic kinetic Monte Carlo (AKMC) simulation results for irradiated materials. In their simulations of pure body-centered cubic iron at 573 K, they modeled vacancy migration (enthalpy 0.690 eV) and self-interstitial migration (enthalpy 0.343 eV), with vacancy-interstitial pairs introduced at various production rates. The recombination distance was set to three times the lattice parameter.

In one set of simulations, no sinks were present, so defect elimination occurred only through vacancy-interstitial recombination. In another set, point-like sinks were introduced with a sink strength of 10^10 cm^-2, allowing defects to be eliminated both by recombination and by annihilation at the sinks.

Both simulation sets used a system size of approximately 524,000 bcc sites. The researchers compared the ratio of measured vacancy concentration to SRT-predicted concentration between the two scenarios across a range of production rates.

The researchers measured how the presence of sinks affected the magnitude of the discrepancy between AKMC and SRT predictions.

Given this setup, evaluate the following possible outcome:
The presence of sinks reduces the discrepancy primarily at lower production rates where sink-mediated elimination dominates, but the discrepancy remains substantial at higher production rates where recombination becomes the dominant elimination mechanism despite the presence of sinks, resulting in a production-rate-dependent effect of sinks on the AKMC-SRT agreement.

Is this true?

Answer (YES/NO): NO